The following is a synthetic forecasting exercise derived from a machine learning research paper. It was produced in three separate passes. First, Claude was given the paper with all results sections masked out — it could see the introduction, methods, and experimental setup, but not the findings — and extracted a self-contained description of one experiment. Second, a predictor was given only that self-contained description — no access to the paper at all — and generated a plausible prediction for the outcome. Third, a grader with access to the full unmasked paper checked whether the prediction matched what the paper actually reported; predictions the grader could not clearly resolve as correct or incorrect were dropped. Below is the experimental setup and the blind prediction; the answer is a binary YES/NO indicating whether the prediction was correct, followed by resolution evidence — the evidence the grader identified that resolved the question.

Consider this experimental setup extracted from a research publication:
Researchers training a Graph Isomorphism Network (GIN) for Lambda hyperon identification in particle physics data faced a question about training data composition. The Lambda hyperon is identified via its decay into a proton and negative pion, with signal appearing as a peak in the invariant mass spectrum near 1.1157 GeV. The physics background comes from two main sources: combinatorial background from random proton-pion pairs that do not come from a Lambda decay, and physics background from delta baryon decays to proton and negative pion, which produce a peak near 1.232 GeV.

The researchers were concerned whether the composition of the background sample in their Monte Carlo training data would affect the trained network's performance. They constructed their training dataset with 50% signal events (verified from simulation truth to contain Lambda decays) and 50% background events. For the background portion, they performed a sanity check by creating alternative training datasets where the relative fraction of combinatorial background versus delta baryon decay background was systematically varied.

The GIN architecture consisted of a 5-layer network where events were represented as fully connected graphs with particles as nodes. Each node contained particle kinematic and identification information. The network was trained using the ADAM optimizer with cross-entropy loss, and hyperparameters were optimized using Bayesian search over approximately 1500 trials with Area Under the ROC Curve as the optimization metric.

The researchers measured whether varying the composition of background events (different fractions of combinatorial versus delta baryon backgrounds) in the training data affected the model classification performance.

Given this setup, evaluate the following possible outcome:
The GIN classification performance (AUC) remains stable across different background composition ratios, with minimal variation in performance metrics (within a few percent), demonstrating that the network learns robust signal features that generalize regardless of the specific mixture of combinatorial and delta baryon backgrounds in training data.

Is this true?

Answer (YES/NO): YES